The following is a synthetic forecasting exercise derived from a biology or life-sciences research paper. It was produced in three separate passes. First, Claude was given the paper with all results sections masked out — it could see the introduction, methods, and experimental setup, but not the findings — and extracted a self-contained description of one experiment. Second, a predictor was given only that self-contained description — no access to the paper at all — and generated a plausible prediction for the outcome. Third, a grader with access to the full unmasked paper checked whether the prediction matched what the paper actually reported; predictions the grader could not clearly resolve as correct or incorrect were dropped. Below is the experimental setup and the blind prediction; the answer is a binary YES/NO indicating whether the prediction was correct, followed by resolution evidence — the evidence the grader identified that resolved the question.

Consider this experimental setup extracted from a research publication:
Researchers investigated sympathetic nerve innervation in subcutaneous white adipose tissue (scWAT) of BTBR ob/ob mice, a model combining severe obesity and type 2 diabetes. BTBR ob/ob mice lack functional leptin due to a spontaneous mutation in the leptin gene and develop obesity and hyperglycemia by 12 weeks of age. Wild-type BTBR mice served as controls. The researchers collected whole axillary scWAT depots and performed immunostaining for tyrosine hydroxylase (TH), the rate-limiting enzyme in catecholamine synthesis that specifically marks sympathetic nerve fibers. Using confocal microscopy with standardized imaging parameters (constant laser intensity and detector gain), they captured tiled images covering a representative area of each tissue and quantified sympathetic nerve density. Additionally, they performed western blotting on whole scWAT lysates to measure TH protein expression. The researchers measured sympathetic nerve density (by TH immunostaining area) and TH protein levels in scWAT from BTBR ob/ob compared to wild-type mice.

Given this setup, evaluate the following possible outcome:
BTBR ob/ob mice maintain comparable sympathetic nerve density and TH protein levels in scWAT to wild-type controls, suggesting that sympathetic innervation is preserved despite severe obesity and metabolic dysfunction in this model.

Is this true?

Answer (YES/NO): NO